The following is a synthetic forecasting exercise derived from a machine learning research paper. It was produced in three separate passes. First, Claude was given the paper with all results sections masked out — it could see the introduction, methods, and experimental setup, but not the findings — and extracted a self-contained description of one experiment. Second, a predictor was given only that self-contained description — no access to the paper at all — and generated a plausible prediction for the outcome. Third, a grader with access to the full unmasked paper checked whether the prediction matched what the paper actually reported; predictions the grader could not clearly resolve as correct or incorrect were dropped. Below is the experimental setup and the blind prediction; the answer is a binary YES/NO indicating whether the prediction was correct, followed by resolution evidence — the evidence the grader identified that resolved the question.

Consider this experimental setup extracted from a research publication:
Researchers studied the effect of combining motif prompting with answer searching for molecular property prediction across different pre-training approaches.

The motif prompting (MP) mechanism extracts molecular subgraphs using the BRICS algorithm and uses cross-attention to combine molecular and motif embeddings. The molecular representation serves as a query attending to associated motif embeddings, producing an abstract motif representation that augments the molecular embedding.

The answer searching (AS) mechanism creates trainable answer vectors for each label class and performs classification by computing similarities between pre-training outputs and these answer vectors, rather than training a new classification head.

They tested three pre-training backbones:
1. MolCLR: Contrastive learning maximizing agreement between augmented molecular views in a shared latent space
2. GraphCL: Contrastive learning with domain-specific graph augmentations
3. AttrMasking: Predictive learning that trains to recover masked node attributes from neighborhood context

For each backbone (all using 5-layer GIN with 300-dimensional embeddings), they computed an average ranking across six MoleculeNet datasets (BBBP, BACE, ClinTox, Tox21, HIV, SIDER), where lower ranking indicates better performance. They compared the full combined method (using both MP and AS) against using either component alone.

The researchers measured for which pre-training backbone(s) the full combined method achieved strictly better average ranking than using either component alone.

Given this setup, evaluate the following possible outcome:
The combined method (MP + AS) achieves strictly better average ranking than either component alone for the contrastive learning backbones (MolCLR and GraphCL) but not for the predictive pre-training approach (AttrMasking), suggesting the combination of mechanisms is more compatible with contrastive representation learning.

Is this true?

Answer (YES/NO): NO